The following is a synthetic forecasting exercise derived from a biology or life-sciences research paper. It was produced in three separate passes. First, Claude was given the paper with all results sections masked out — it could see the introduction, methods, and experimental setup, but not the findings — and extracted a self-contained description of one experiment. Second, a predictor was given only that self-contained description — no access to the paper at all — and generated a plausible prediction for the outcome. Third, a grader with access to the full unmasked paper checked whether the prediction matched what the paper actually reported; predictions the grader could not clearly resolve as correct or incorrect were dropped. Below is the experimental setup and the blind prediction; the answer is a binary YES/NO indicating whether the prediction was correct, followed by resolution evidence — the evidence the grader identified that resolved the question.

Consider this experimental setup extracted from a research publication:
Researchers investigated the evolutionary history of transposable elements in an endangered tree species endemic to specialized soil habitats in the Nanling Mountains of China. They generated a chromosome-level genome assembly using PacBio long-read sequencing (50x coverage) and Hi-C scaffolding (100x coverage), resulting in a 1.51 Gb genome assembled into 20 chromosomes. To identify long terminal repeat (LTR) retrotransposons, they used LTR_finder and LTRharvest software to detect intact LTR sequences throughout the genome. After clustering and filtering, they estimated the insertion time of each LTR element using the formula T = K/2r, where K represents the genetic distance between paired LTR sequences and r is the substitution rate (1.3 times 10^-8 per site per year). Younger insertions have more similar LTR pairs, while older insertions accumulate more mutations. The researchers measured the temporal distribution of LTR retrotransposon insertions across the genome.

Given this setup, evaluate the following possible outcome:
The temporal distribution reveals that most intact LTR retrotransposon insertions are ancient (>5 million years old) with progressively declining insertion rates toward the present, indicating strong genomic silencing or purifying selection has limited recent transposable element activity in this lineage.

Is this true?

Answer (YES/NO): NO